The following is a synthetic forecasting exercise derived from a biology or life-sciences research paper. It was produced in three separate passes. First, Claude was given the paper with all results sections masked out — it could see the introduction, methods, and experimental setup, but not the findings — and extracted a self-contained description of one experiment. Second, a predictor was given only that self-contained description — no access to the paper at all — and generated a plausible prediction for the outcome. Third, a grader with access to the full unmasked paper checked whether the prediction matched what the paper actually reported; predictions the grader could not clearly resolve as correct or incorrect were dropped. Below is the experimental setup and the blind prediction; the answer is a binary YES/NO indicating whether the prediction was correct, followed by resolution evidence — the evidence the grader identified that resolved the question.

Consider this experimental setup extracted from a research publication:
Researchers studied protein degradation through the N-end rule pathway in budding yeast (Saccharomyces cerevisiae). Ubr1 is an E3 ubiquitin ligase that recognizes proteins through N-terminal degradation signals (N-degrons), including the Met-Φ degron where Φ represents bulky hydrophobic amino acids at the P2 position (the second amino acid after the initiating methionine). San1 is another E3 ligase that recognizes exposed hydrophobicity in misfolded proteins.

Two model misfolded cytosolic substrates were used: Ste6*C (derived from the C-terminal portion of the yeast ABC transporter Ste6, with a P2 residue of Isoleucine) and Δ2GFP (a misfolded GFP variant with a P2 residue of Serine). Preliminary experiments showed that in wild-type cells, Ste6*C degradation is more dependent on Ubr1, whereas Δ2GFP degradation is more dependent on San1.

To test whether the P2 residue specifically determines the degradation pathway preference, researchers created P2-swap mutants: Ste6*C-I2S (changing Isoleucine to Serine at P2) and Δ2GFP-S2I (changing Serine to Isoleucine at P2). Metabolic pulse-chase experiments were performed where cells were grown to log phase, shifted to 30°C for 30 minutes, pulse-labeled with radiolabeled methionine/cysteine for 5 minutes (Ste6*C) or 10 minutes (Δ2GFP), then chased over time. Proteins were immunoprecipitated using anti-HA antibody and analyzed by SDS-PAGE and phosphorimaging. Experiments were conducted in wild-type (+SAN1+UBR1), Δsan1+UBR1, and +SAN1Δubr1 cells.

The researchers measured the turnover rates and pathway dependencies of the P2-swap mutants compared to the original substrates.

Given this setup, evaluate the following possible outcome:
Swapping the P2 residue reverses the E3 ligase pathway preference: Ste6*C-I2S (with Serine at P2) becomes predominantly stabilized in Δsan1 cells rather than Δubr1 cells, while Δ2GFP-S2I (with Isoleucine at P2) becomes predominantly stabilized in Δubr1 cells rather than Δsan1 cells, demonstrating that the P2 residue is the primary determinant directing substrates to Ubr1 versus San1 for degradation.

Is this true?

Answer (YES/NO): NO